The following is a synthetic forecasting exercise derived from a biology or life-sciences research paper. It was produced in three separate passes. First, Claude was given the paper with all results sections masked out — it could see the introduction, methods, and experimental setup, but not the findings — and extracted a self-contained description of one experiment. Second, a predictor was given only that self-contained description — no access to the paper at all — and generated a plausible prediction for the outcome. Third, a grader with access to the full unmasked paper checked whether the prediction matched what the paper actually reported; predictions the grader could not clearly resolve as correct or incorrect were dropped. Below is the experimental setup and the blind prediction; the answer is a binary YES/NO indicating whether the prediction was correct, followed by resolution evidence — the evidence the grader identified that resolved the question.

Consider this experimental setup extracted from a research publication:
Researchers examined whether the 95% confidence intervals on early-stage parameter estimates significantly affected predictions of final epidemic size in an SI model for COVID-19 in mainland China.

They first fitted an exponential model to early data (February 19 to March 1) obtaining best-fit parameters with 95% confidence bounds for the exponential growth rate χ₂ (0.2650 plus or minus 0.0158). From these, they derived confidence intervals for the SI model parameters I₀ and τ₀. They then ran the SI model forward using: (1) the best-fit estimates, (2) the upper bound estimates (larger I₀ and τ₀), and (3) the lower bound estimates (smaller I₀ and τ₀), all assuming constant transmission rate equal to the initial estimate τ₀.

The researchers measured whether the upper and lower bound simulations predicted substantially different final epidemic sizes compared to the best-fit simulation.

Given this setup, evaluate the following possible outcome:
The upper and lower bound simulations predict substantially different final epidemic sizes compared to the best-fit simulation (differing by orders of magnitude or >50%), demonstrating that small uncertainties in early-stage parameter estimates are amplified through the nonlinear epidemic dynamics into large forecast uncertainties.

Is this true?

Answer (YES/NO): NO